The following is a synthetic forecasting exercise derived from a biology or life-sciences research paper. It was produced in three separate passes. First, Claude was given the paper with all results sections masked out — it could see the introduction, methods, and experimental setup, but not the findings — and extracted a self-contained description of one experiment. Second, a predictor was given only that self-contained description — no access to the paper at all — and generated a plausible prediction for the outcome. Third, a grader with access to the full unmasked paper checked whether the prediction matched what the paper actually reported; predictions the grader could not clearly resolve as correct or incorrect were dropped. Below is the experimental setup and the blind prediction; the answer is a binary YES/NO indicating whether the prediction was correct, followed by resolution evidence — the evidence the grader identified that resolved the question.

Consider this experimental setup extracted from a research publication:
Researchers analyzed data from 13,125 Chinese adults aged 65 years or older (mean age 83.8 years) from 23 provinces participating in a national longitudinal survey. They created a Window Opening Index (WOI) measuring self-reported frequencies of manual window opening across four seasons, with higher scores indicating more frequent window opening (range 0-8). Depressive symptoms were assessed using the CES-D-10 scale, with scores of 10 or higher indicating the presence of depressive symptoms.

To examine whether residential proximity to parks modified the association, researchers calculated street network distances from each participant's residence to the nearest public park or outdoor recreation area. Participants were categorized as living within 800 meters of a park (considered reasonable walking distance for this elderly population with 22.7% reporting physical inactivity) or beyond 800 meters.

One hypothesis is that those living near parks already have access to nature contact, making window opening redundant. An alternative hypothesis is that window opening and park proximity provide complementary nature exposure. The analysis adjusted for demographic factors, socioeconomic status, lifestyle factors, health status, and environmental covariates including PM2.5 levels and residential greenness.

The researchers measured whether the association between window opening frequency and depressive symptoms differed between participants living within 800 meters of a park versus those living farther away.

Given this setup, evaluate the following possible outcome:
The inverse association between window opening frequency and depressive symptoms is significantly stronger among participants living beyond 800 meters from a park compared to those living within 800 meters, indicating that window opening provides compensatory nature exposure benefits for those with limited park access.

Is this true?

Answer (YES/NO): NO